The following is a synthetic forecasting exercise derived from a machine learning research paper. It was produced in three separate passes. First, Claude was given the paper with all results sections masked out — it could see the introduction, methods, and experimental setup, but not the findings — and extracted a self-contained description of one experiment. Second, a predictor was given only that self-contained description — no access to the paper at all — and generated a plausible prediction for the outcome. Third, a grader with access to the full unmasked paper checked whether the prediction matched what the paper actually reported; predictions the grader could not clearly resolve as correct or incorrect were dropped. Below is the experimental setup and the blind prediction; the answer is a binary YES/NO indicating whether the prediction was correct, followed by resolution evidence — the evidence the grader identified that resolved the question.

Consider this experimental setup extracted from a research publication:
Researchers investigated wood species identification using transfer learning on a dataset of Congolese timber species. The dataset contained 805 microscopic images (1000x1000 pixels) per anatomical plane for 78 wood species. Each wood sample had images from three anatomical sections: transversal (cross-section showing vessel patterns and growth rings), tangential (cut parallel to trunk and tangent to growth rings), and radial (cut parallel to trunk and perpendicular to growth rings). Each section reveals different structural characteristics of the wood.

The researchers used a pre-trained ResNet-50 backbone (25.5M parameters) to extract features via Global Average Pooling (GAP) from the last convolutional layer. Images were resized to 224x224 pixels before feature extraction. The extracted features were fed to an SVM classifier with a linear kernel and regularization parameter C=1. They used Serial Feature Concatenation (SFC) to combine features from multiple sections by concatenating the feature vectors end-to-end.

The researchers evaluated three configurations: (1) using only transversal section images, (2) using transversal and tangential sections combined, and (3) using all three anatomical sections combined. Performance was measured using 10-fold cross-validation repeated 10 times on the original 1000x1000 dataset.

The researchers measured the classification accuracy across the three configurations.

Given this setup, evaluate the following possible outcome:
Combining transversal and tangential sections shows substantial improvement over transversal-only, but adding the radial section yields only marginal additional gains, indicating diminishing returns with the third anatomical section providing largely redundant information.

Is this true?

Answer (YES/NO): YES